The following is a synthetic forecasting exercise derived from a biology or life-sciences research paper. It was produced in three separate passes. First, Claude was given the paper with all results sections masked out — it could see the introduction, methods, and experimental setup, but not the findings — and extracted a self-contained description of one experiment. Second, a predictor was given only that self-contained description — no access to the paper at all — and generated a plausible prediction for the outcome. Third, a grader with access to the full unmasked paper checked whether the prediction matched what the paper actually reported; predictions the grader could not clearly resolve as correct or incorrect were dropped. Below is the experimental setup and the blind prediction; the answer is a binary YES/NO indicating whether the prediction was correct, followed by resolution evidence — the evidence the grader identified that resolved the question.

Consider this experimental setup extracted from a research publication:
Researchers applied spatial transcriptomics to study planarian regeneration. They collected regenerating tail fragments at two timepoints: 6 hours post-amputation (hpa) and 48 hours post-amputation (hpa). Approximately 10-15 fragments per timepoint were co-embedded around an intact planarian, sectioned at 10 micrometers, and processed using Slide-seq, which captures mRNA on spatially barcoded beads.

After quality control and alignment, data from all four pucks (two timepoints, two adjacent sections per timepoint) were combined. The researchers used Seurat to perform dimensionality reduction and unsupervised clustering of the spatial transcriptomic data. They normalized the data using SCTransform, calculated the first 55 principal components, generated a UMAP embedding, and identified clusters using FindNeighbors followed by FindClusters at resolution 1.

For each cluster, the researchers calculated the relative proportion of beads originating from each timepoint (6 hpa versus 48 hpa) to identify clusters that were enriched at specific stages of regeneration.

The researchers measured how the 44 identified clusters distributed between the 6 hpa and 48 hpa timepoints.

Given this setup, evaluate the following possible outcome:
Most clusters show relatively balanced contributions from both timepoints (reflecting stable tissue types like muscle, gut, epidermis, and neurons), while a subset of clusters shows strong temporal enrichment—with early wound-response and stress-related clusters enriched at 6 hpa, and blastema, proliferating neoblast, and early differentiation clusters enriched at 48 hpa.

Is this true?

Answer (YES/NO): YES